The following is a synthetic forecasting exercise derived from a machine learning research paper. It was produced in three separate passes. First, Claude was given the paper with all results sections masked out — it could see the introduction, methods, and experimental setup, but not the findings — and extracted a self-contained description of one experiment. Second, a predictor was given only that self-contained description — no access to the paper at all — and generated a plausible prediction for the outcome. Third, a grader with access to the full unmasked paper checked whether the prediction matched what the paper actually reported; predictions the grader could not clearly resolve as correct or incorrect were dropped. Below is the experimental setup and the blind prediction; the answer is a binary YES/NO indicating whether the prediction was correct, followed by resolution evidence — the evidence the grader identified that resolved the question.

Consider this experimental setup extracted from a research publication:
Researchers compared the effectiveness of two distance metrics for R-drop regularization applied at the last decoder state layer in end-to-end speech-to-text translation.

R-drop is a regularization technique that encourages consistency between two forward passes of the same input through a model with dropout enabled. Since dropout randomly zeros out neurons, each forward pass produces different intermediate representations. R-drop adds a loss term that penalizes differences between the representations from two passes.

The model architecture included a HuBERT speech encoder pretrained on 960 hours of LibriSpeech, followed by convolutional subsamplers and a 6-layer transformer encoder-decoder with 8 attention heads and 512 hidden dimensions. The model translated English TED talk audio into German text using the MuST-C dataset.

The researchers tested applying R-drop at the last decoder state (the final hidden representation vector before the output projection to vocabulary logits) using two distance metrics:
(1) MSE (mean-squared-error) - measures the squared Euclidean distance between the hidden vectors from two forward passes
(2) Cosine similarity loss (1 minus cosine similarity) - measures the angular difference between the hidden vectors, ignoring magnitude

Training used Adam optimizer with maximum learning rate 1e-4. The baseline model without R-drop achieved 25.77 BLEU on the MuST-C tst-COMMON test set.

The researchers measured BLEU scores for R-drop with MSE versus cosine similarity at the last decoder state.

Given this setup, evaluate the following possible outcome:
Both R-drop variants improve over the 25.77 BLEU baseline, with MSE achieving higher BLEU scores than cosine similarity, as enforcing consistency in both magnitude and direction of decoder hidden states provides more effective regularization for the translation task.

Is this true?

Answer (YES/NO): YES